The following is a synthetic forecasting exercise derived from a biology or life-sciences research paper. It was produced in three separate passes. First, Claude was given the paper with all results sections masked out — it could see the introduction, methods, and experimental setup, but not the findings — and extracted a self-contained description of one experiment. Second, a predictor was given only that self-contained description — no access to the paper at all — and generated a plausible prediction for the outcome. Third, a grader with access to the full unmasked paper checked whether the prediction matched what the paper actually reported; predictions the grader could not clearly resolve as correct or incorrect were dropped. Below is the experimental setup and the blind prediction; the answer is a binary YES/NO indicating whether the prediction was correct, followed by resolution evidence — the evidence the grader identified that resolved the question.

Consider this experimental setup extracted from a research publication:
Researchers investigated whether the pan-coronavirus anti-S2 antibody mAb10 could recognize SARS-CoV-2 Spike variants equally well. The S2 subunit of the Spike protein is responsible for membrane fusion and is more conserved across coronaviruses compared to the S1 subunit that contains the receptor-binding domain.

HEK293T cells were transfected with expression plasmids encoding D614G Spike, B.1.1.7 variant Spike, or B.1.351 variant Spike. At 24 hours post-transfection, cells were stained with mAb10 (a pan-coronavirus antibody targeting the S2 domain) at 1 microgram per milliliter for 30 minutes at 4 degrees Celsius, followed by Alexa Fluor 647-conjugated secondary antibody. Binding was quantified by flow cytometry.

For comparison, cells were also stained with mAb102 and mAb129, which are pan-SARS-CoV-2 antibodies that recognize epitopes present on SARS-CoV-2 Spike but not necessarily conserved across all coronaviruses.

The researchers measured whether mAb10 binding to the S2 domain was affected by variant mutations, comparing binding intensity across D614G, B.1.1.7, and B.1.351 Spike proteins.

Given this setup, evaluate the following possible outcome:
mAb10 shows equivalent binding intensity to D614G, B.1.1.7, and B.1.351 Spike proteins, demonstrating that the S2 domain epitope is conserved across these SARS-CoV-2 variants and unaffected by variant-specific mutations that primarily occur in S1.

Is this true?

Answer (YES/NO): YES